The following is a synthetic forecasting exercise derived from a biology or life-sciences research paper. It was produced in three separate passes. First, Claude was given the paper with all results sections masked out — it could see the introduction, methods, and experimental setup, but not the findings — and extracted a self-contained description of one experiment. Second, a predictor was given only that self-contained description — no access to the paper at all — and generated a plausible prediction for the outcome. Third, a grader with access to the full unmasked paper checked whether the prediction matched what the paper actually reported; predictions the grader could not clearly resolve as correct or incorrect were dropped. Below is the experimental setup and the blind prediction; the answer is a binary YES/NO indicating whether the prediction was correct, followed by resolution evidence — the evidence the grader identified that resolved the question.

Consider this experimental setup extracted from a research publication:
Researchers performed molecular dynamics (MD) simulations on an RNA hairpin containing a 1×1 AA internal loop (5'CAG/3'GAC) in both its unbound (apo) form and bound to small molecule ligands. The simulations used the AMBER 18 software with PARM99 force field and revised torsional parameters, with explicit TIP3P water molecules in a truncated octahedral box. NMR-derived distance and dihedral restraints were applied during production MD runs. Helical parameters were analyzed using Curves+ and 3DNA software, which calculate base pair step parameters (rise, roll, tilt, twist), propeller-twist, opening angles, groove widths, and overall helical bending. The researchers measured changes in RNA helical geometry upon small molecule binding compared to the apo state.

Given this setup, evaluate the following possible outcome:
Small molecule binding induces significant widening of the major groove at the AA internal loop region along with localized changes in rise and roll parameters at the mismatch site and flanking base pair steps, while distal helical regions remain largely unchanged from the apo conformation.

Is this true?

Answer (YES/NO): YES